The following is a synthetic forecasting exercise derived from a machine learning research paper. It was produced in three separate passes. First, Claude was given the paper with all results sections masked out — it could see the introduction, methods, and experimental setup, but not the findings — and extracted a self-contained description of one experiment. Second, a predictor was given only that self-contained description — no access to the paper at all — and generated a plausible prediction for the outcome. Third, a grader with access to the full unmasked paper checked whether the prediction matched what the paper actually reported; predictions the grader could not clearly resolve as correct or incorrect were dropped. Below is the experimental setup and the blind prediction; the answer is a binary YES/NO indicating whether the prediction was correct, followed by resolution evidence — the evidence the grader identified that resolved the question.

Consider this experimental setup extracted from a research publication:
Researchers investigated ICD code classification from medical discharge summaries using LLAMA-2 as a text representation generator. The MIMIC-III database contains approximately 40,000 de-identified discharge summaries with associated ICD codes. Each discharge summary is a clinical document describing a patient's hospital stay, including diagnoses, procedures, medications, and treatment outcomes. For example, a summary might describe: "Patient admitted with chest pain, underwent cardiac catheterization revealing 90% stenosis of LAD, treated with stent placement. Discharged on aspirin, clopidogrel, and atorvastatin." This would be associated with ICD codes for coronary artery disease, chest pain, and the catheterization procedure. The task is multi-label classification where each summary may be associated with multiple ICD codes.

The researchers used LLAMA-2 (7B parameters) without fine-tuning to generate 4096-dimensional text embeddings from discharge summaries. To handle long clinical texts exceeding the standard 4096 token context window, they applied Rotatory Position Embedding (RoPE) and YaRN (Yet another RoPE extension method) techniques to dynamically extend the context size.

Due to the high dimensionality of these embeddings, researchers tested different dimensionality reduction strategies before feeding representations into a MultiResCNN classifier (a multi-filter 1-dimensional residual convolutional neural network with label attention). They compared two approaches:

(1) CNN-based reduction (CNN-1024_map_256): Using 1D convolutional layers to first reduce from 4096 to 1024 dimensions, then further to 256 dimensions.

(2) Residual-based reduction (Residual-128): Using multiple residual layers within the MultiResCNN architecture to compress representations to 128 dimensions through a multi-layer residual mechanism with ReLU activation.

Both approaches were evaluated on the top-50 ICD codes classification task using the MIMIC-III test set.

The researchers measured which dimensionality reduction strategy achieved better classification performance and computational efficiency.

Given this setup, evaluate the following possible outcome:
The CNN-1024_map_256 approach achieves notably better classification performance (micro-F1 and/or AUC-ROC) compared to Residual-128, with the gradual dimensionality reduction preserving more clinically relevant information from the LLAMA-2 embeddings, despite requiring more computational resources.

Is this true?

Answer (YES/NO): NO